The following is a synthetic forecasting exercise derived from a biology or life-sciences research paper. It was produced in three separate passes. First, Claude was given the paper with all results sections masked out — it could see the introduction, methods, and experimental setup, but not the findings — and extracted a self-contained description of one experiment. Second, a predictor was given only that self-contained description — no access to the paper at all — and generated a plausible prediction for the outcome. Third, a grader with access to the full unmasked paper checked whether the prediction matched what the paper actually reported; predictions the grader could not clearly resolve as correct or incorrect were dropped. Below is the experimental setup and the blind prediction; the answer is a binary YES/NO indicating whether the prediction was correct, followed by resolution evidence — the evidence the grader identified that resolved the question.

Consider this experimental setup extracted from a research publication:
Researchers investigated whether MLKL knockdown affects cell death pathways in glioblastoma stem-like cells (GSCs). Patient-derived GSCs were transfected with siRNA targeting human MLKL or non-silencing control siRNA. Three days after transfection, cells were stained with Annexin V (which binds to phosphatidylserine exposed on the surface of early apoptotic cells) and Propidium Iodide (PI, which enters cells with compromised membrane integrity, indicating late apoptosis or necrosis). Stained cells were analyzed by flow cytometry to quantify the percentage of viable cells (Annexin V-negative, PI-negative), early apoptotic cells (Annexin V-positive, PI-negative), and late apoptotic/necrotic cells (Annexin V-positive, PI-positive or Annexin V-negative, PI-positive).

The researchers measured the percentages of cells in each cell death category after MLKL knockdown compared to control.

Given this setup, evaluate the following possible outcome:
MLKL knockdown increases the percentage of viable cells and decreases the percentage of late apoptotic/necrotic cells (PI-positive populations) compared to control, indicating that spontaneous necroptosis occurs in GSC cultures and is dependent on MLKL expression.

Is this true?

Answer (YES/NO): NO